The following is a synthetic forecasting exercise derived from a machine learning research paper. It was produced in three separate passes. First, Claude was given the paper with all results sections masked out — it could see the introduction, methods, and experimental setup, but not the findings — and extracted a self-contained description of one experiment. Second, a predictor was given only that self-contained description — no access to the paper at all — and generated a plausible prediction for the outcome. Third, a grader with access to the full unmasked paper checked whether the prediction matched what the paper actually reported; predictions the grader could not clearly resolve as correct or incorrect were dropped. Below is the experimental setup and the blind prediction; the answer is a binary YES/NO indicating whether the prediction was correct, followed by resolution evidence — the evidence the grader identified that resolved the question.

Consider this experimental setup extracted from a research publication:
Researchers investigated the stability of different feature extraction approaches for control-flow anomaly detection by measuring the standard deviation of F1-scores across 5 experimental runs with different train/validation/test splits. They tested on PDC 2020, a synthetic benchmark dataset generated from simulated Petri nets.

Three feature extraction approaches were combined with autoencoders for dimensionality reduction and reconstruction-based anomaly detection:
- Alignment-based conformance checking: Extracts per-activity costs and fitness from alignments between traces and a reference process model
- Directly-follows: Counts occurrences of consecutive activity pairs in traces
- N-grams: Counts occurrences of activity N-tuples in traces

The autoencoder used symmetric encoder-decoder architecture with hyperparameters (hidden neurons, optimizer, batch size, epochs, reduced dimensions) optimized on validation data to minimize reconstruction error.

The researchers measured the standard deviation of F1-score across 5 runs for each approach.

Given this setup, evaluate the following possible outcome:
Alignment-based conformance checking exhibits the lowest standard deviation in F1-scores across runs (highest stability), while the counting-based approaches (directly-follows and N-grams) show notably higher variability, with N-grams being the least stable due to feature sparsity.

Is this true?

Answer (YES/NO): NO